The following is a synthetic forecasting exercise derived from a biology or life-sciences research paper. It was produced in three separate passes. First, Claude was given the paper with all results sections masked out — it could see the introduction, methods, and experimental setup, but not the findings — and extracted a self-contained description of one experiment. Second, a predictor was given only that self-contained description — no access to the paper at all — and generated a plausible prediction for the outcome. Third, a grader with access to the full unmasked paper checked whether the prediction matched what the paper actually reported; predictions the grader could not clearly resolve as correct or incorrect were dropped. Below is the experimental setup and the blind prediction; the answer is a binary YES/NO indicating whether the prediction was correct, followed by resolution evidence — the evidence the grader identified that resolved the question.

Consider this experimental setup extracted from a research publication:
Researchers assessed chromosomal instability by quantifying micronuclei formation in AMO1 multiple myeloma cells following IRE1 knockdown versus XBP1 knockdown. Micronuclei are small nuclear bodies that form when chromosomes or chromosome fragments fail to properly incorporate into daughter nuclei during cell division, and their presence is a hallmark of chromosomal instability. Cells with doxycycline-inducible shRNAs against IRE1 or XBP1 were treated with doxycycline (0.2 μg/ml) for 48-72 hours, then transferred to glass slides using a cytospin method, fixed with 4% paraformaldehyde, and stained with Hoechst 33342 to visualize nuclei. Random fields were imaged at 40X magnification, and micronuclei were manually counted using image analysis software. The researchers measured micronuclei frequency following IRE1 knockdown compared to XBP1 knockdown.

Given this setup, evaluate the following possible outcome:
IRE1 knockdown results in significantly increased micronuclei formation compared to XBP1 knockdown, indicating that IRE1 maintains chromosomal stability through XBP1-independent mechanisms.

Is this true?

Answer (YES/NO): YES